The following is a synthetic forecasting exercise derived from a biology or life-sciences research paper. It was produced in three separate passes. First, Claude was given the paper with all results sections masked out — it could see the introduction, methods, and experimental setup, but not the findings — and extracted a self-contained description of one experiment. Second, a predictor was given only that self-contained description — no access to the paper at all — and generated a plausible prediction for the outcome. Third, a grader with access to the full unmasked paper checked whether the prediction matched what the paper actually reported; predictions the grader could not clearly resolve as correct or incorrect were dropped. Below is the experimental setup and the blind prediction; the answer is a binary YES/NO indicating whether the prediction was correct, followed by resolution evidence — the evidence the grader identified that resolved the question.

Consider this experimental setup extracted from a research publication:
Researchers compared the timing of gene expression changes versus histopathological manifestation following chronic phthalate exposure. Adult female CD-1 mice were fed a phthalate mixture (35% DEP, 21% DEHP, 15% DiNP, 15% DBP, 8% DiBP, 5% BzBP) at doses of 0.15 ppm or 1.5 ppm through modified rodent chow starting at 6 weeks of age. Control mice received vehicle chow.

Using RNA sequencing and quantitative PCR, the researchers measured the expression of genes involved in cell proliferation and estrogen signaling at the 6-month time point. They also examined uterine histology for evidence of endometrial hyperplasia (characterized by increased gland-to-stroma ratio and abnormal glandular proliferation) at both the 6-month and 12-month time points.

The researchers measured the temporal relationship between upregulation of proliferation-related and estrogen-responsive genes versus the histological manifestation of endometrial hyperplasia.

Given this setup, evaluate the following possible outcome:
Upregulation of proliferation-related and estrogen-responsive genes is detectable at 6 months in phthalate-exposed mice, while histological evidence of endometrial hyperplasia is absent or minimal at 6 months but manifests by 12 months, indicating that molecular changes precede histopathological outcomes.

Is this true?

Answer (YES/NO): YES